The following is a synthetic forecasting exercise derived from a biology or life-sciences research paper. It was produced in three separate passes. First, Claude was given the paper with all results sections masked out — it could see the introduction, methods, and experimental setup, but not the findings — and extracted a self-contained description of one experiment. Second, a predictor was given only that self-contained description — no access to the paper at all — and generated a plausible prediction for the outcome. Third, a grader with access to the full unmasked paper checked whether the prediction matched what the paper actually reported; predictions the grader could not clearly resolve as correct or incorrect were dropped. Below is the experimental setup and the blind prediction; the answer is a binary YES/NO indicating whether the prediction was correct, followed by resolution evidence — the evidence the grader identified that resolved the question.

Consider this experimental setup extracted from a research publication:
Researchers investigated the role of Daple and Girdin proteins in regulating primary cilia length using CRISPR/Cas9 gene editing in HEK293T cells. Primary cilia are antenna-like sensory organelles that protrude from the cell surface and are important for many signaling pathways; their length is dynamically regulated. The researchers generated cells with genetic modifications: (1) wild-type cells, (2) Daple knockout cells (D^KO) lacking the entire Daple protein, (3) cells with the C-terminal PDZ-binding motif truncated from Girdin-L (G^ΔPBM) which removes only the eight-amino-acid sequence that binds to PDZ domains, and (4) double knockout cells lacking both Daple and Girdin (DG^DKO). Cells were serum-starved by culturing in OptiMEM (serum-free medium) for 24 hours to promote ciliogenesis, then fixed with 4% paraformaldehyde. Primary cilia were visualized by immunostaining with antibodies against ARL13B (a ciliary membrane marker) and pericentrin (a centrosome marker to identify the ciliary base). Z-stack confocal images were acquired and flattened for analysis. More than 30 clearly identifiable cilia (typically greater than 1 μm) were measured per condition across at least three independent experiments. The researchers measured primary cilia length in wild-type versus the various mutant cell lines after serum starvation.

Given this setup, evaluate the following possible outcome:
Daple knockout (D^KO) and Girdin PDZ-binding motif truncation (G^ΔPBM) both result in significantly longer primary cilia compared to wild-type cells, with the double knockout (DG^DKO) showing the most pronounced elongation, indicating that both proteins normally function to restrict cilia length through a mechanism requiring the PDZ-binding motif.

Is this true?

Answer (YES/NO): NO